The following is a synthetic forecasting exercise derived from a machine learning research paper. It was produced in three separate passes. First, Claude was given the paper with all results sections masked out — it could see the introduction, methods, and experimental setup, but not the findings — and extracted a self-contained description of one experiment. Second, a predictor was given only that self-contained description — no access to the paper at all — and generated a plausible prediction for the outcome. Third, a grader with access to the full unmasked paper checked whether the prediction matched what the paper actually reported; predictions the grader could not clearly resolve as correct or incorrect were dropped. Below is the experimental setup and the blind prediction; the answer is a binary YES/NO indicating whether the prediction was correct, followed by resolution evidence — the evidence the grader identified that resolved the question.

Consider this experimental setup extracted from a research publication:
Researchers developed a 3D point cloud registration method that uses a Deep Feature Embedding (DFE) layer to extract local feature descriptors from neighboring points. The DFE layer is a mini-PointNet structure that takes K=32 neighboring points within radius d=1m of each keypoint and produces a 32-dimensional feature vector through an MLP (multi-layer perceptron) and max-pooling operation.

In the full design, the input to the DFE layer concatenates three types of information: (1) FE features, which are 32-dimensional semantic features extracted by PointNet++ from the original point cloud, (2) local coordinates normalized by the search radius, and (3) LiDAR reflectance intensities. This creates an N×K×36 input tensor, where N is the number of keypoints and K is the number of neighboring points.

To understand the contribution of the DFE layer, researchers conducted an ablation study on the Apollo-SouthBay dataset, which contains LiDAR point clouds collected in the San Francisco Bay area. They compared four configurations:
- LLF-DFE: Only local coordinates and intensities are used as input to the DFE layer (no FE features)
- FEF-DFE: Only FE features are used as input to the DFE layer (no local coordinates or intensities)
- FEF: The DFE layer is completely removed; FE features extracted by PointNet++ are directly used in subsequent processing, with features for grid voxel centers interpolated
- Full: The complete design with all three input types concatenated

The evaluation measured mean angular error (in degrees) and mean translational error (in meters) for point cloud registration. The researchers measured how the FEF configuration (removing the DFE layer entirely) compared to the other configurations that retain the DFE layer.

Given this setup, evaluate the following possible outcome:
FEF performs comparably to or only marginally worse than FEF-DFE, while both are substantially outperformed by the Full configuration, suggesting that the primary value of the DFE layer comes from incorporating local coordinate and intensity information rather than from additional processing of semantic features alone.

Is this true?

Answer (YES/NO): NO